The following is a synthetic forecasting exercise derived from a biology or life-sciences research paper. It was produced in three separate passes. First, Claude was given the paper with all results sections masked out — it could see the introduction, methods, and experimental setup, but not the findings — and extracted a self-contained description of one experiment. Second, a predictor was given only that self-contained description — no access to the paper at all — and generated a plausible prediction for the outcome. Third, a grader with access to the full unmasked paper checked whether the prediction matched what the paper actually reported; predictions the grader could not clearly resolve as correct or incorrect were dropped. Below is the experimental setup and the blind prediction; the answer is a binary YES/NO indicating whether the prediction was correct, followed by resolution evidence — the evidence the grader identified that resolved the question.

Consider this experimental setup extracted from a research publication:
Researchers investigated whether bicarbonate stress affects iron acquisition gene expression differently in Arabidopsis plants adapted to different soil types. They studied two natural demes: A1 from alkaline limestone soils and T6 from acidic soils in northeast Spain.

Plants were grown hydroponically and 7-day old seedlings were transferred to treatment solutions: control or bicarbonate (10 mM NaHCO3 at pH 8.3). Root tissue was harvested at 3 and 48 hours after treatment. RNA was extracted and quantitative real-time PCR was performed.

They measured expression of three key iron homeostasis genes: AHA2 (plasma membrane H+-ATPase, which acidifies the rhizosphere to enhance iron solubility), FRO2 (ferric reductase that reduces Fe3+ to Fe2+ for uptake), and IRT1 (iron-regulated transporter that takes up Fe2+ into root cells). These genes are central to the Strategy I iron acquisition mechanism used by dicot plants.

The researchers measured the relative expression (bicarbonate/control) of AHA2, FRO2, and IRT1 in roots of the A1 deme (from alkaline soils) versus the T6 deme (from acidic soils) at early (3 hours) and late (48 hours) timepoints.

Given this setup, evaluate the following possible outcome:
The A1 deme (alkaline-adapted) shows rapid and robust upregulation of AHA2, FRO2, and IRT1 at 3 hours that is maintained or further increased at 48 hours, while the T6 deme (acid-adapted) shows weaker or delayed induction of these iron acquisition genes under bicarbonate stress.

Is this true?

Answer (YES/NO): NO